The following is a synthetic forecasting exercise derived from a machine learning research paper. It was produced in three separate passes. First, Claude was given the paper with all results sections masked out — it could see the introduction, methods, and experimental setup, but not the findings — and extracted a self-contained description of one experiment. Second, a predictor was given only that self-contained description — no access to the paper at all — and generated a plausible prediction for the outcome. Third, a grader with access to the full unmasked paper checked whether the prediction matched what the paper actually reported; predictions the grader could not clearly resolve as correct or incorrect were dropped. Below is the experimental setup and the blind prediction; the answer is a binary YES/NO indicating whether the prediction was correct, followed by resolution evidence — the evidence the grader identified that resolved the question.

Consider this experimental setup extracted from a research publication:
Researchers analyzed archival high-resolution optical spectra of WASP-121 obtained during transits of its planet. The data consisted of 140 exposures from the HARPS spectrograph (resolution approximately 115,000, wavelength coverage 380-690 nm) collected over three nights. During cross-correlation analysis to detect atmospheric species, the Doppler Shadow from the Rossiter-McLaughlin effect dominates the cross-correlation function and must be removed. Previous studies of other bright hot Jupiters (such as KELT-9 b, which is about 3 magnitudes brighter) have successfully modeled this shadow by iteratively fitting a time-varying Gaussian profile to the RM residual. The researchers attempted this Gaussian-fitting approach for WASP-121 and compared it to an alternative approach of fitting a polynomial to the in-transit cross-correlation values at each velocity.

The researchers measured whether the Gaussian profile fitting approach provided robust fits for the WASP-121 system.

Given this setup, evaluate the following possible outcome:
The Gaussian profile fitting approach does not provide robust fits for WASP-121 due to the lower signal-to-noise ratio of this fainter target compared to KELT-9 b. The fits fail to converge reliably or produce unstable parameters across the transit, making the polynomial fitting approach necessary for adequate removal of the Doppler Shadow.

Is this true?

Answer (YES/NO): NO